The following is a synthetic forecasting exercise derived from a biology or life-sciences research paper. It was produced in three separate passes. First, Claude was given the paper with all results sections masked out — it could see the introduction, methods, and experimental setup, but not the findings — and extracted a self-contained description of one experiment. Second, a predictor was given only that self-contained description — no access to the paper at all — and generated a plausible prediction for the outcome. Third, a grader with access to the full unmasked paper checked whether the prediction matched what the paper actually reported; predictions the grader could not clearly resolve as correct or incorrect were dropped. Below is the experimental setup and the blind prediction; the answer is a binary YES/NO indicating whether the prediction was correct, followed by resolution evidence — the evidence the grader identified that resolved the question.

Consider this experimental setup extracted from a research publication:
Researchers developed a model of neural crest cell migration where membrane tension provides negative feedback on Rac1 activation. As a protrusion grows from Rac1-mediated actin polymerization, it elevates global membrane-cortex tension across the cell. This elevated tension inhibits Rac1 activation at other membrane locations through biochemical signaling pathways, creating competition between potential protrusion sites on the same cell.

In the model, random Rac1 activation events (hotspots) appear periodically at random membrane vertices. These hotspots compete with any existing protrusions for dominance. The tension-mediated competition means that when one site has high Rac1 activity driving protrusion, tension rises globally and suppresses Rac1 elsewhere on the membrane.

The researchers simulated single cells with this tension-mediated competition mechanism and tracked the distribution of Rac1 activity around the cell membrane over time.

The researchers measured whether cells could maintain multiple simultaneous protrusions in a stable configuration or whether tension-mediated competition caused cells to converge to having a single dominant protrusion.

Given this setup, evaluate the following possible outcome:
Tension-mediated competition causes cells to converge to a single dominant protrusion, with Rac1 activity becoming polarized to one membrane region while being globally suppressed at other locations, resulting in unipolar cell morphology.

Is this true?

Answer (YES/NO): YES